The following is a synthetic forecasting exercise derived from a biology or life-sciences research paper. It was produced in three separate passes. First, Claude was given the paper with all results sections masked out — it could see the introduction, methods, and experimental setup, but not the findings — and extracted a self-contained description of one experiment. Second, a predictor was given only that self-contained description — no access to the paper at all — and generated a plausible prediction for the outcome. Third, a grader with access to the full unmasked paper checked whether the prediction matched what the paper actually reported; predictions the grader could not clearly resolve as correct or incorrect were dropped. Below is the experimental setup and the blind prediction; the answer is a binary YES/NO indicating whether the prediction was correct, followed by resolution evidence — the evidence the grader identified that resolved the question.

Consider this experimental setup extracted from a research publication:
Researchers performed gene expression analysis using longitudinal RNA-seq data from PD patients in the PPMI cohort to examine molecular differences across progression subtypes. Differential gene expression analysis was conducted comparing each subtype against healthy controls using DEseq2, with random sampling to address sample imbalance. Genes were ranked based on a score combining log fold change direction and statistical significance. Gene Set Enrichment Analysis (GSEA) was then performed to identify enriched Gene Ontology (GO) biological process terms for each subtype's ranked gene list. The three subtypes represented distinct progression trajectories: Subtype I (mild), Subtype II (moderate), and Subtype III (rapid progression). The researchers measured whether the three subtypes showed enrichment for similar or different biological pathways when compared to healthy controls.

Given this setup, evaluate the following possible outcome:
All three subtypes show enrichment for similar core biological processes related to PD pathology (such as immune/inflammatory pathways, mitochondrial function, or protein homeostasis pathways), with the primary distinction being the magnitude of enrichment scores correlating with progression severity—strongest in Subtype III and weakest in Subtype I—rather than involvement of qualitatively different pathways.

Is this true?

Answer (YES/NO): NO